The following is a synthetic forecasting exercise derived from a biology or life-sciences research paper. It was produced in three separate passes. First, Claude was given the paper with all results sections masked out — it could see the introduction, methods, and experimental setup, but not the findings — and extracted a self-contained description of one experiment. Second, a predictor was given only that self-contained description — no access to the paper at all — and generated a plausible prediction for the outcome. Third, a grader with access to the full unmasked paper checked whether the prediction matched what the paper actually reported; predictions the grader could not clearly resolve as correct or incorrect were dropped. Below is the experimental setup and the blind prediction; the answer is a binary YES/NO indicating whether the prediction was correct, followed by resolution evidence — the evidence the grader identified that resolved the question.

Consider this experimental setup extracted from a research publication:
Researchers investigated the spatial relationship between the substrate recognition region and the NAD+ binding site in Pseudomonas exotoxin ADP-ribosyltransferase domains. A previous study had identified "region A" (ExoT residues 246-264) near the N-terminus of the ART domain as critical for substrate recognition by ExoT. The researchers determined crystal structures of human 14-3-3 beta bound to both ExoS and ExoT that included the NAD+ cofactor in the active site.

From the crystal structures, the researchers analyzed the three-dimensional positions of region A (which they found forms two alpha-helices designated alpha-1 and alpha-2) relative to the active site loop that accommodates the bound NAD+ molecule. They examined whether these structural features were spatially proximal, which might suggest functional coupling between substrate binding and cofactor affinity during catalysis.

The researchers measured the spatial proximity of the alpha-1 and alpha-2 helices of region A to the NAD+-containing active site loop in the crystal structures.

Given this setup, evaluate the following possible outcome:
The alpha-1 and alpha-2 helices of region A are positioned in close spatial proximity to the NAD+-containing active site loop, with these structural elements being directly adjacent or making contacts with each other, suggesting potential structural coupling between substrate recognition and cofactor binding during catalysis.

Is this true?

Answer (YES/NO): YES